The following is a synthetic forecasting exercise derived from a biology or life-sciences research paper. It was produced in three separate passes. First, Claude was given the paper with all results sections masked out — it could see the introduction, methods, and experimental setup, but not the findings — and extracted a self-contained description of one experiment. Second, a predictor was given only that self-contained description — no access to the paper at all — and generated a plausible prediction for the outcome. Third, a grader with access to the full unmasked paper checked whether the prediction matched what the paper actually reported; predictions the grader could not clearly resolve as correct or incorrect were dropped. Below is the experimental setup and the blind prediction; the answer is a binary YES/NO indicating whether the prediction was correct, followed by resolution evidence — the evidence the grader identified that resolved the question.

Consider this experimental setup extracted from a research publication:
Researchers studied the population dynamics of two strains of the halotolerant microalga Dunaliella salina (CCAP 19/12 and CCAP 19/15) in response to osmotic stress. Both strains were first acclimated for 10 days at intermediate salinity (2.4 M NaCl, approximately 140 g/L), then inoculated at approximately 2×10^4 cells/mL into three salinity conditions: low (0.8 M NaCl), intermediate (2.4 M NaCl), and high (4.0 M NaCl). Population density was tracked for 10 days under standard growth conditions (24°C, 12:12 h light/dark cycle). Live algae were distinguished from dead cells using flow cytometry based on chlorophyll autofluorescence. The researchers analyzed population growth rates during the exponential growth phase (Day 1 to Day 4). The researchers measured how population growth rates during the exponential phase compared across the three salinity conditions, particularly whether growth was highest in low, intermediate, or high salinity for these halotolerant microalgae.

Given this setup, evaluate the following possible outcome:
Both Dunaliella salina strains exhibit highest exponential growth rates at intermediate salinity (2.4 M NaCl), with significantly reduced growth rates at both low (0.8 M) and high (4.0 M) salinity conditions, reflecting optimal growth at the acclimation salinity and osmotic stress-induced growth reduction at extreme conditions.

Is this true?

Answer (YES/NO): NO